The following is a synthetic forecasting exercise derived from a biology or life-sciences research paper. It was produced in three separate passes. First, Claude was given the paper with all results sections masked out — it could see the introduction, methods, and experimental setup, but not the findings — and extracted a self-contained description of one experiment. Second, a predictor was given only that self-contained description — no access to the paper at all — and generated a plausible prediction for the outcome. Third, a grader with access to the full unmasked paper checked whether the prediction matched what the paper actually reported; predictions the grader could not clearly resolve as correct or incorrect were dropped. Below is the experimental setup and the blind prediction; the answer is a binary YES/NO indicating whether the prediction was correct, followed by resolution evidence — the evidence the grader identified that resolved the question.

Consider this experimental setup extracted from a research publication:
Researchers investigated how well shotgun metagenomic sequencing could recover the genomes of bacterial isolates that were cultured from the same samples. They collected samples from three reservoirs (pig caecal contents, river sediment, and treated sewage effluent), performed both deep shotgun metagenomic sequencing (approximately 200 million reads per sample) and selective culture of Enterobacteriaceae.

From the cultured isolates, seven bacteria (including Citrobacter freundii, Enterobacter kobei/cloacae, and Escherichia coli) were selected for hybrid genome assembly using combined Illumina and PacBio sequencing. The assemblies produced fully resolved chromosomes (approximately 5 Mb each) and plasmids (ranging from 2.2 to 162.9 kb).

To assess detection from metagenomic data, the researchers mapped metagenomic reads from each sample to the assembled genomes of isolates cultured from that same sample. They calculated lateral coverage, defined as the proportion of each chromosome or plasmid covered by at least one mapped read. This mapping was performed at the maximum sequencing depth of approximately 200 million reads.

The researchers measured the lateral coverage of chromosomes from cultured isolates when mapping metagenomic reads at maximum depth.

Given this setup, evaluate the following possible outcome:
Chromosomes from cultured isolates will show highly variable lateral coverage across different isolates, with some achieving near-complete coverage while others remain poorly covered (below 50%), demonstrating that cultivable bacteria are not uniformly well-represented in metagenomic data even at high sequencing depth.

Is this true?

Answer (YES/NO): YES